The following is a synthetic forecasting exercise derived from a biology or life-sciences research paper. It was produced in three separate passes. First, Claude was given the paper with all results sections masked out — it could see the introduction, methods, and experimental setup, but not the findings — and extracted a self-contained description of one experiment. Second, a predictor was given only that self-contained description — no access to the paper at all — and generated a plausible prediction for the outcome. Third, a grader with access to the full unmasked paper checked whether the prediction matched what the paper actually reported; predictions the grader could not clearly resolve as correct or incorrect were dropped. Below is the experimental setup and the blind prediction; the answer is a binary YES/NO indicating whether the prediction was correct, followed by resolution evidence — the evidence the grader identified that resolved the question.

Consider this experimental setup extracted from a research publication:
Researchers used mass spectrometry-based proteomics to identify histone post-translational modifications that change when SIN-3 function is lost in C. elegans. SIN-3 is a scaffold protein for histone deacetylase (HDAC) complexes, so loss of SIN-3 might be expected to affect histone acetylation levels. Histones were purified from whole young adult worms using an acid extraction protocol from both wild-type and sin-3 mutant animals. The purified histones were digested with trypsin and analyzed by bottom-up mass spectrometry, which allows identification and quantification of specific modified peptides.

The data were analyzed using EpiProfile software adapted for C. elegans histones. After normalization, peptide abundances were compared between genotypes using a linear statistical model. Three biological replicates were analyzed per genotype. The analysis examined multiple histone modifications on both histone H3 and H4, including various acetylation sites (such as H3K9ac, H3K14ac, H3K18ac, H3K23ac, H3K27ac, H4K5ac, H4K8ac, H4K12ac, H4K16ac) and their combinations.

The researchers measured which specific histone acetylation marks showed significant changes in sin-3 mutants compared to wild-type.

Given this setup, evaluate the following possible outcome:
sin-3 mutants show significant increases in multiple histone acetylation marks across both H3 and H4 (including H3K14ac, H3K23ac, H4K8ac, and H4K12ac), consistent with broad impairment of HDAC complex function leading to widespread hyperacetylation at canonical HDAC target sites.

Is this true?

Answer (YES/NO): NO